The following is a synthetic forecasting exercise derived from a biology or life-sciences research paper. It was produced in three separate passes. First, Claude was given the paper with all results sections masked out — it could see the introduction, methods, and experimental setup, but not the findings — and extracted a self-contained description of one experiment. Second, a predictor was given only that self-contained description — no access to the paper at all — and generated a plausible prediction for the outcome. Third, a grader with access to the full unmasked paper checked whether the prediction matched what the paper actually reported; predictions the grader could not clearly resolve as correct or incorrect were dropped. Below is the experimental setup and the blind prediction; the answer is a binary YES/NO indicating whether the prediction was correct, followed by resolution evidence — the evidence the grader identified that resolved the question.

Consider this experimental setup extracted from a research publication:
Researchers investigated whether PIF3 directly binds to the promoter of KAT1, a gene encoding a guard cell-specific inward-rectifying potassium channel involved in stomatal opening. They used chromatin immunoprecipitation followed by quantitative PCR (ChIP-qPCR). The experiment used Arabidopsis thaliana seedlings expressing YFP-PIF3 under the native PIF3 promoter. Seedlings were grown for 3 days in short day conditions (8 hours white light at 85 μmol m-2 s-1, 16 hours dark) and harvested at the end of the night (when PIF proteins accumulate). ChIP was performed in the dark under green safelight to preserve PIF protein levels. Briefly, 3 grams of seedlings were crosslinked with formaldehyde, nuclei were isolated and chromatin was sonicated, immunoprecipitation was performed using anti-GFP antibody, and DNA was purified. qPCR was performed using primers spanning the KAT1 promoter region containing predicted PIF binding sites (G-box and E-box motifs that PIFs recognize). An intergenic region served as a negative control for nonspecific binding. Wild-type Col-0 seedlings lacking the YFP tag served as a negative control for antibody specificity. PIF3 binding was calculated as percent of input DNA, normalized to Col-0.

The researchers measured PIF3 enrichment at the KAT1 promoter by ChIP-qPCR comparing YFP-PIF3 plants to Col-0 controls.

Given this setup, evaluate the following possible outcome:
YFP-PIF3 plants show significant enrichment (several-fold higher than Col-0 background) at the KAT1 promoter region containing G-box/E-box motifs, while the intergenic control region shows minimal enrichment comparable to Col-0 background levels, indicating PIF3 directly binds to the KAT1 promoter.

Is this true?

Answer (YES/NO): YES